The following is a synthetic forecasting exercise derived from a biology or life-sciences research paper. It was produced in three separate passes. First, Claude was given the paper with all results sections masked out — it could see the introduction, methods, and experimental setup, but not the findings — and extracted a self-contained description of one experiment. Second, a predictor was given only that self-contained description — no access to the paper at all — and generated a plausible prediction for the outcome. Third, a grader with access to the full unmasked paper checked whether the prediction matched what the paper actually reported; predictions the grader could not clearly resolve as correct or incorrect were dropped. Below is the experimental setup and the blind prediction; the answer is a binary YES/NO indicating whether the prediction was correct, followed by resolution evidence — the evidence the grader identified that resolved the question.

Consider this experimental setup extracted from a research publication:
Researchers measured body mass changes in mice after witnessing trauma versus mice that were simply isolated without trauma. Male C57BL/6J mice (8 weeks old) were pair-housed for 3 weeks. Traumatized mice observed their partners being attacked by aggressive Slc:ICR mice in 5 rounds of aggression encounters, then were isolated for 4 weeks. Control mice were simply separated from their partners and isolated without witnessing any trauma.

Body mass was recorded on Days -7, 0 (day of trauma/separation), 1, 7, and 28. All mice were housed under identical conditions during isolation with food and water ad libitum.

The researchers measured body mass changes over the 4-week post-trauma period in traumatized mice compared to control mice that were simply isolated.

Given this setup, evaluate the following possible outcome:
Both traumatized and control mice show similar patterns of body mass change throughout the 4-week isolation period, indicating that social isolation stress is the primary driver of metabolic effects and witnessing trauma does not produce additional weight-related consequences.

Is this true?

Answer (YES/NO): NO